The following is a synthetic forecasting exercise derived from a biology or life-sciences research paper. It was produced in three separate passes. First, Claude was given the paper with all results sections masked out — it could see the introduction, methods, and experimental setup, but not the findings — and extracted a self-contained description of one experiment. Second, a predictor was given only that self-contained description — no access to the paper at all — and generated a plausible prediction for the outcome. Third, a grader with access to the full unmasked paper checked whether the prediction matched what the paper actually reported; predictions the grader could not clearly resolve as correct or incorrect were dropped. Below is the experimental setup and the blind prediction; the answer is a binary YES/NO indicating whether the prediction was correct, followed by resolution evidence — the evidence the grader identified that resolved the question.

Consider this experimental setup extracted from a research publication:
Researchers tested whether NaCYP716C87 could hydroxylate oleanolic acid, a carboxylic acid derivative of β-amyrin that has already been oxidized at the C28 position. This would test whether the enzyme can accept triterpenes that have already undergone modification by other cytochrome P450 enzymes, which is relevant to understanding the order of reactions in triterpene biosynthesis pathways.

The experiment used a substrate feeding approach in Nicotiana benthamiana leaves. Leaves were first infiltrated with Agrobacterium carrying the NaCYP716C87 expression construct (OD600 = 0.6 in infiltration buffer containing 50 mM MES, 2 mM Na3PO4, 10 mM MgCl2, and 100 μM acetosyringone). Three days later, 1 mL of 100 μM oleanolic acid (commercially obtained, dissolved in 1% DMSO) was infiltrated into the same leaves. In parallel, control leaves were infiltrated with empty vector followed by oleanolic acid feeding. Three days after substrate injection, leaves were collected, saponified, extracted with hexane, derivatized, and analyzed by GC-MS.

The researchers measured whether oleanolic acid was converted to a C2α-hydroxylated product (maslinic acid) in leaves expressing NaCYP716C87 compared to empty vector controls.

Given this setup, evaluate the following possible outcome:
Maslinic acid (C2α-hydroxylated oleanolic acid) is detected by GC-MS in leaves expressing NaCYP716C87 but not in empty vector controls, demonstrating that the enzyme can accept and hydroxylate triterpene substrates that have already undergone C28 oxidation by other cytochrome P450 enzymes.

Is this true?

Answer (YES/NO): YES